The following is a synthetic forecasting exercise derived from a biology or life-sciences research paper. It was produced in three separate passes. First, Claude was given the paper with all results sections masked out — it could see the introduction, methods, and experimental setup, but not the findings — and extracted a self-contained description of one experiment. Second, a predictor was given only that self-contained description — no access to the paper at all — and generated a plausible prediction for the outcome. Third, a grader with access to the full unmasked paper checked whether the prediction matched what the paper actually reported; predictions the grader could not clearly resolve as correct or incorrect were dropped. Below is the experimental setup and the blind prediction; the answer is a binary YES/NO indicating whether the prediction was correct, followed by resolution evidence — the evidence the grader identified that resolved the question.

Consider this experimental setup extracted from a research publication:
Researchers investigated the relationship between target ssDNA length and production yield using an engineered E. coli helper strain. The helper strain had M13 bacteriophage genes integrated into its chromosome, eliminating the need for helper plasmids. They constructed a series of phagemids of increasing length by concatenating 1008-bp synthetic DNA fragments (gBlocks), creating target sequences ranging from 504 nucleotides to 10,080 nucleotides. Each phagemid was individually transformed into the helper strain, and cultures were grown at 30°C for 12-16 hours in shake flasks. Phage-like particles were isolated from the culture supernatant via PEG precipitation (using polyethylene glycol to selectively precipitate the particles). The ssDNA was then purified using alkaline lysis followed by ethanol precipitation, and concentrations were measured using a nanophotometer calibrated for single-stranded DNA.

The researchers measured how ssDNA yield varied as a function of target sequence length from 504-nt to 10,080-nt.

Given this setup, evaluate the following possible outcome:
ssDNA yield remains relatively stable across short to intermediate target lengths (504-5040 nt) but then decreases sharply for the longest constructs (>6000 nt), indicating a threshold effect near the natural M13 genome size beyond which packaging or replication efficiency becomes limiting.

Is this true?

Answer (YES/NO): NO